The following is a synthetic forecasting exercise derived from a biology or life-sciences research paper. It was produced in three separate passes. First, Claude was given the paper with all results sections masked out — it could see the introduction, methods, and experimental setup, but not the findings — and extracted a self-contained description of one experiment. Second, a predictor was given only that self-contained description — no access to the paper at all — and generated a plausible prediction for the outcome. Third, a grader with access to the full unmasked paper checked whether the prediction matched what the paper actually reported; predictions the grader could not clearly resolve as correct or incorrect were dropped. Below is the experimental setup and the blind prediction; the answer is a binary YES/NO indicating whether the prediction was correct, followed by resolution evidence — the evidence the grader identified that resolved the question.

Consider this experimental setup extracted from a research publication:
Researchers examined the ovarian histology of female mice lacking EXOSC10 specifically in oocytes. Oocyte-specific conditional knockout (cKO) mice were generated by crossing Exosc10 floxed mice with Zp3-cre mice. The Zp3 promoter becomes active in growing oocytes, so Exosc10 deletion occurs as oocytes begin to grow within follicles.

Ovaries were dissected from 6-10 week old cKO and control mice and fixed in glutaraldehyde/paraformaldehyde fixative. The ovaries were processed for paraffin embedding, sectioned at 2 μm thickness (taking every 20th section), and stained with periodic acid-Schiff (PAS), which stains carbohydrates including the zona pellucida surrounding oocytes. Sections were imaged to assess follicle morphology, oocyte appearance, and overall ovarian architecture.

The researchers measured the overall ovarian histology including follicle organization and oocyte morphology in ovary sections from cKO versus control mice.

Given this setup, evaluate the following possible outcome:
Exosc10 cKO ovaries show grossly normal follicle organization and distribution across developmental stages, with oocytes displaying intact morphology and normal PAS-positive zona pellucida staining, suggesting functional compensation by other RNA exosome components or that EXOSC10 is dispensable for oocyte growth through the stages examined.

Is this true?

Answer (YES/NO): YES